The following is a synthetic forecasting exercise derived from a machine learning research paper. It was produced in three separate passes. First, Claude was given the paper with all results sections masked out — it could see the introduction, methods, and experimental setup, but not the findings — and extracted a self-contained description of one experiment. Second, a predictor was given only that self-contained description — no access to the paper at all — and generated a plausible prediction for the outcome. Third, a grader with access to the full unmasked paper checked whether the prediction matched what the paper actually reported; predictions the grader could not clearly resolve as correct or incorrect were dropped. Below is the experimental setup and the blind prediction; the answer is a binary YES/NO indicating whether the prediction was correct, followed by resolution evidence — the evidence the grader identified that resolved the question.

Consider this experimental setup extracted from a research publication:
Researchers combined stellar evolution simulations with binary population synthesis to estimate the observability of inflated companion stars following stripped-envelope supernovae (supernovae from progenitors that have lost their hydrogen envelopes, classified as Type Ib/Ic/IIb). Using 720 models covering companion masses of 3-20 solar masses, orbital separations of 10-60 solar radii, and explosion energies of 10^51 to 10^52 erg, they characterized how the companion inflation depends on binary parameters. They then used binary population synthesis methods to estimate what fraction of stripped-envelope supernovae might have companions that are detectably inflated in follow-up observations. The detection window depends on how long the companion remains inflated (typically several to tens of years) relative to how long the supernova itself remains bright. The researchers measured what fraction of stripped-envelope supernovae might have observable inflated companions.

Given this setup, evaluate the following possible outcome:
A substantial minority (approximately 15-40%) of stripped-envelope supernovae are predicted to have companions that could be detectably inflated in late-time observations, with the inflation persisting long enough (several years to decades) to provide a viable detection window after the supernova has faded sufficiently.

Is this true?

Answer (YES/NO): NO